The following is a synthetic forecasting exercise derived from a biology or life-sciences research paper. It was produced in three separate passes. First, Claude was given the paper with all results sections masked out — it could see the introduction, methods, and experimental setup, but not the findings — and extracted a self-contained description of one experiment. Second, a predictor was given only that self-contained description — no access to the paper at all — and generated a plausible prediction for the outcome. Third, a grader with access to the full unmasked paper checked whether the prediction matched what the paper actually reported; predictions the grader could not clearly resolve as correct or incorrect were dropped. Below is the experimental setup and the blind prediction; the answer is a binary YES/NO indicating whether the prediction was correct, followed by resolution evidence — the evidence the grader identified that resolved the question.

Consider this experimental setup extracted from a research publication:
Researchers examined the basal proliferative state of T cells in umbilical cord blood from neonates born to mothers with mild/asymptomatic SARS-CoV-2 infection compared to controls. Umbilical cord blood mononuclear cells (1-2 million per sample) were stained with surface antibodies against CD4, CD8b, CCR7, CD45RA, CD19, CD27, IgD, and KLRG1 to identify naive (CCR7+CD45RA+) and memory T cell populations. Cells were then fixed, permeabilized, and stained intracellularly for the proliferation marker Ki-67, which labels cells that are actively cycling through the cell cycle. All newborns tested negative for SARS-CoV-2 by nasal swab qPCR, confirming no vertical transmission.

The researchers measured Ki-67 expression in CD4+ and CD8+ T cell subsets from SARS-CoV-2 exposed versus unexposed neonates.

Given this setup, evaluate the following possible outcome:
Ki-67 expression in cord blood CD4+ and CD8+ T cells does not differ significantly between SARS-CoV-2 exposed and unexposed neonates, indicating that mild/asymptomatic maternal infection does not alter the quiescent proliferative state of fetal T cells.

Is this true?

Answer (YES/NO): NO